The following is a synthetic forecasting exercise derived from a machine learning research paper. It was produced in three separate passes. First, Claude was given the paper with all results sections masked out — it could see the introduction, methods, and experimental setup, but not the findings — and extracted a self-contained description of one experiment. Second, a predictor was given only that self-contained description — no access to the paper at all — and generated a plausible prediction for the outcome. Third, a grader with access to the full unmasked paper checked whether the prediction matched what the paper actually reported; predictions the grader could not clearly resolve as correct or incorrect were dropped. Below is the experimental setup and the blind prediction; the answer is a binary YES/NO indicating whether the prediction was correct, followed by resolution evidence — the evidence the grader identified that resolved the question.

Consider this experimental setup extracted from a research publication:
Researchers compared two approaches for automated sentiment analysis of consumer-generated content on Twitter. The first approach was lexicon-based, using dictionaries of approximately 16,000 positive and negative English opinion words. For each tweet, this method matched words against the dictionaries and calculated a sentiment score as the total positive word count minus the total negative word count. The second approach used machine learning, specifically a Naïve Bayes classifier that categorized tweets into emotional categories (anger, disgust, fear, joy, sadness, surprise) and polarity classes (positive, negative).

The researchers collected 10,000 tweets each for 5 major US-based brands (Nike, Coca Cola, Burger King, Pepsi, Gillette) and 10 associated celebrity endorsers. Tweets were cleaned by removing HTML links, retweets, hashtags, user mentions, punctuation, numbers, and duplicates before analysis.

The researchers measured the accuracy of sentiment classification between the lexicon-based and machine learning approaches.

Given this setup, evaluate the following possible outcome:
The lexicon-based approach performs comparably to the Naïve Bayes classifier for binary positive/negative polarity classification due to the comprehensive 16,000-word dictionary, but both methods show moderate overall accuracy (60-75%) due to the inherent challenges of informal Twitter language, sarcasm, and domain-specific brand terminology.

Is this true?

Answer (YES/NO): NO